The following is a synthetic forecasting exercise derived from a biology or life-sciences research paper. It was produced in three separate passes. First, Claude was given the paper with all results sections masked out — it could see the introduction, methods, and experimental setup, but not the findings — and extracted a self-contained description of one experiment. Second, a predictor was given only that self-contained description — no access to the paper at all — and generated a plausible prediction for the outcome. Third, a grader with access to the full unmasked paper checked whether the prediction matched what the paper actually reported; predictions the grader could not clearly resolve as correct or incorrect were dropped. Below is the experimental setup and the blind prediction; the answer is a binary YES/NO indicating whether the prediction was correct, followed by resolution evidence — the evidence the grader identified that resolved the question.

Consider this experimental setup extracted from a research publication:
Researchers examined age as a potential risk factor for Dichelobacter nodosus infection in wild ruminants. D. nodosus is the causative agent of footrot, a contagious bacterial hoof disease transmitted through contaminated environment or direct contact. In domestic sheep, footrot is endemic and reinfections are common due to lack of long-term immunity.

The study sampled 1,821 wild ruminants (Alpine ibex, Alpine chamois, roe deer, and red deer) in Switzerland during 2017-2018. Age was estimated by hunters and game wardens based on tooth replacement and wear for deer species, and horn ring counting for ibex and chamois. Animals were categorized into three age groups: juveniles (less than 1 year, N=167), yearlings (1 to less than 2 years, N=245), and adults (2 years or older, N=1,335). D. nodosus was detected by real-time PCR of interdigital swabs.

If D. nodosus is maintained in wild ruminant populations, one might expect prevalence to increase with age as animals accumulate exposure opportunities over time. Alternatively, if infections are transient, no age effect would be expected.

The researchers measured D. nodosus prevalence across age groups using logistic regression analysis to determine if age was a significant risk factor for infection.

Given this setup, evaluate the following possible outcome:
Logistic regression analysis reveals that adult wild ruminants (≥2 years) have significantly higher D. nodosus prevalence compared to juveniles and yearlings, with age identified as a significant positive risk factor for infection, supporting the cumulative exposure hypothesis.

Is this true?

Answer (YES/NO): NO